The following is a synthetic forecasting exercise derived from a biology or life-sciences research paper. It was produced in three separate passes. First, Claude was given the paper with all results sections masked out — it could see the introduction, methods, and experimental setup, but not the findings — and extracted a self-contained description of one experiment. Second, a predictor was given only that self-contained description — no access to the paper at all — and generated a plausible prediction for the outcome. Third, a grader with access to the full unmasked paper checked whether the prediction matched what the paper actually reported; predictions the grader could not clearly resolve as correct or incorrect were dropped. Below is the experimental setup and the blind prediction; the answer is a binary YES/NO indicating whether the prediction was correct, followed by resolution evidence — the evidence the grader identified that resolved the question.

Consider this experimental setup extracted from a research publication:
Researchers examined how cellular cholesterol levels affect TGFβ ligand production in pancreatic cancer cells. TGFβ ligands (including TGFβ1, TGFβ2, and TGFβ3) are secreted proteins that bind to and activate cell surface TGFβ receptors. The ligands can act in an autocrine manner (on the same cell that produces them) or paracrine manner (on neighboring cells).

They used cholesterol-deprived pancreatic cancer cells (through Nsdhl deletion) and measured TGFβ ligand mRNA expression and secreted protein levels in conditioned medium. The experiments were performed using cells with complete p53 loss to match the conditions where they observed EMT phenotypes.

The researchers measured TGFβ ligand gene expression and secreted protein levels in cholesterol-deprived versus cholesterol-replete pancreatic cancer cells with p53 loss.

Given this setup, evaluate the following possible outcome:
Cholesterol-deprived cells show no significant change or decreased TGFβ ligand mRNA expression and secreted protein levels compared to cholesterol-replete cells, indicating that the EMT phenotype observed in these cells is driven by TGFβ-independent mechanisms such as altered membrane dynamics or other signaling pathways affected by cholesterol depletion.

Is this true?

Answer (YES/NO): NO